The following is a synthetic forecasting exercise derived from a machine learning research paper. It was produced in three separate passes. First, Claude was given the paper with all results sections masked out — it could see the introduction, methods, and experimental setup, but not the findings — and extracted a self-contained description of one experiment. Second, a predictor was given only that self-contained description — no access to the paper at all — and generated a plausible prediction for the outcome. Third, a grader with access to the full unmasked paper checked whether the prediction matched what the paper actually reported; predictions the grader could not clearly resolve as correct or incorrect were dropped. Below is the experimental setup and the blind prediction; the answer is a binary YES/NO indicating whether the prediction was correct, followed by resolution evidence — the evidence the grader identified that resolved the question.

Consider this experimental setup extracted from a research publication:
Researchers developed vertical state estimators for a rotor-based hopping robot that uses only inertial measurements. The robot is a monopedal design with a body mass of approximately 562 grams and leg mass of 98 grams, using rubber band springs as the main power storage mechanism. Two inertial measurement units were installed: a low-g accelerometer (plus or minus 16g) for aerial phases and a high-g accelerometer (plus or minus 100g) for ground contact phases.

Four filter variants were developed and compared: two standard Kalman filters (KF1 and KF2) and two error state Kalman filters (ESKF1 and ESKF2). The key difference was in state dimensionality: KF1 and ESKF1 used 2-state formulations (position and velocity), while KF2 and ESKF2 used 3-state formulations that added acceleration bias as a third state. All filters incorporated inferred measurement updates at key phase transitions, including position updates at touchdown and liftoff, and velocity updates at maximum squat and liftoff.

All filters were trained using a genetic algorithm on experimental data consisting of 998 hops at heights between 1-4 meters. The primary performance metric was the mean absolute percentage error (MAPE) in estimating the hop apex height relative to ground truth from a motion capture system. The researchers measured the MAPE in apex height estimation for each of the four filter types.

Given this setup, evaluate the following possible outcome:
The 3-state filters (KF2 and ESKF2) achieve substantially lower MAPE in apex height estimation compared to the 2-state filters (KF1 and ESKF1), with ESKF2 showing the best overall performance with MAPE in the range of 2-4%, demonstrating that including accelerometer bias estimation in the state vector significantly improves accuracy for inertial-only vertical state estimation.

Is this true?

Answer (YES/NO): NO